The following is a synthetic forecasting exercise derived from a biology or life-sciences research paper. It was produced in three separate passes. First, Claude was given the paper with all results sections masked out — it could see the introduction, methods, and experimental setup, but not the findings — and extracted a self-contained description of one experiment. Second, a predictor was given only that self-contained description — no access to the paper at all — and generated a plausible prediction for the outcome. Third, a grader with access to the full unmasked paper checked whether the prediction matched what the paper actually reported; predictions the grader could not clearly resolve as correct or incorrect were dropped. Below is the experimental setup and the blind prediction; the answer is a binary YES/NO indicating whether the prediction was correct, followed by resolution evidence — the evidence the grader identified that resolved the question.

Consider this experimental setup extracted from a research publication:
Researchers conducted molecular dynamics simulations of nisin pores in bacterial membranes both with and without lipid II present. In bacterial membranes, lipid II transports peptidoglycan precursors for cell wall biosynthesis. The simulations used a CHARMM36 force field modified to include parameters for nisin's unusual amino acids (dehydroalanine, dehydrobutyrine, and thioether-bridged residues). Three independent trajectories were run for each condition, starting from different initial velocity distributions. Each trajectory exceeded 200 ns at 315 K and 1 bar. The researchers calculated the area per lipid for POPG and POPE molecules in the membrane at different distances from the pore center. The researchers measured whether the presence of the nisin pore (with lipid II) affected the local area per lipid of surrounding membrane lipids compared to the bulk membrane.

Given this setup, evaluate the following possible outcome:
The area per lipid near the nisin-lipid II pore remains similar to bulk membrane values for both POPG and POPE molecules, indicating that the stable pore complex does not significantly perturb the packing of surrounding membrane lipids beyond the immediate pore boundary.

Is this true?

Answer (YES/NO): NO